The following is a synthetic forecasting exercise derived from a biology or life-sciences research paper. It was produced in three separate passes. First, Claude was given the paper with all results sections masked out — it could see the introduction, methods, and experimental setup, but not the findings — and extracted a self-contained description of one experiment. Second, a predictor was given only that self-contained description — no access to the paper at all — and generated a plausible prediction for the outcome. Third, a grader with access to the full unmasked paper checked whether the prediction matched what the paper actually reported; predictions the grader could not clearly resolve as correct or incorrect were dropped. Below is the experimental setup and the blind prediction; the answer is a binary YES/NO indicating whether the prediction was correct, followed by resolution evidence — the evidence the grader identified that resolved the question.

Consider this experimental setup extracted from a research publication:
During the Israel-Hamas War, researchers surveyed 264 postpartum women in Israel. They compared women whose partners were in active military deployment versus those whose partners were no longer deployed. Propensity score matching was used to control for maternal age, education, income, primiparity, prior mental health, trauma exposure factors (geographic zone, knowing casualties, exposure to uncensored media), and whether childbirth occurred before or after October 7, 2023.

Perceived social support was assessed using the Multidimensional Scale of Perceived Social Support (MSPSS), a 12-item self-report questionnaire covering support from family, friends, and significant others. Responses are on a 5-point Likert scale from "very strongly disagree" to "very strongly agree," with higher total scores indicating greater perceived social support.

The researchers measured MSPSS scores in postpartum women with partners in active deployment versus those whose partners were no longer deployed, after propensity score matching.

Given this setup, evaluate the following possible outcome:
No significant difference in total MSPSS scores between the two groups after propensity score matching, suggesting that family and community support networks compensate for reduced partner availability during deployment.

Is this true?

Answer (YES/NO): NO